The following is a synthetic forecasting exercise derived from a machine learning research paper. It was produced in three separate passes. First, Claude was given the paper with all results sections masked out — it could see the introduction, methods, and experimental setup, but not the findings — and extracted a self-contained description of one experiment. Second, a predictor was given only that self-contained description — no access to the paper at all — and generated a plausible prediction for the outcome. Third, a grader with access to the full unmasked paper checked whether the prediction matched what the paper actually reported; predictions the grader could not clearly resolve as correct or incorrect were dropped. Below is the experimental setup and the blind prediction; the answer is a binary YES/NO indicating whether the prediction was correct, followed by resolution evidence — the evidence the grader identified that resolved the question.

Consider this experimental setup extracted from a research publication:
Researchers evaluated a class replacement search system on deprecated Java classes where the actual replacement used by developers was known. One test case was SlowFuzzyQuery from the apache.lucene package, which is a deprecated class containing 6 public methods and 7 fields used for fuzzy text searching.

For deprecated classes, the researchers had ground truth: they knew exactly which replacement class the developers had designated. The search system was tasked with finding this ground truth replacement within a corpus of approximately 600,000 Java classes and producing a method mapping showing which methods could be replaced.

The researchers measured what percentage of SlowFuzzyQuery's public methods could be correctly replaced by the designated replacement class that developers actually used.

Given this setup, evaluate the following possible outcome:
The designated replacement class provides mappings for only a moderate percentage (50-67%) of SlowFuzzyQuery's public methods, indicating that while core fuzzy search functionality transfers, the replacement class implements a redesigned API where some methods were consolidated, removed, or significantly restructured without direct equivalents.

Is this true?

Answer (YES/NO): NO